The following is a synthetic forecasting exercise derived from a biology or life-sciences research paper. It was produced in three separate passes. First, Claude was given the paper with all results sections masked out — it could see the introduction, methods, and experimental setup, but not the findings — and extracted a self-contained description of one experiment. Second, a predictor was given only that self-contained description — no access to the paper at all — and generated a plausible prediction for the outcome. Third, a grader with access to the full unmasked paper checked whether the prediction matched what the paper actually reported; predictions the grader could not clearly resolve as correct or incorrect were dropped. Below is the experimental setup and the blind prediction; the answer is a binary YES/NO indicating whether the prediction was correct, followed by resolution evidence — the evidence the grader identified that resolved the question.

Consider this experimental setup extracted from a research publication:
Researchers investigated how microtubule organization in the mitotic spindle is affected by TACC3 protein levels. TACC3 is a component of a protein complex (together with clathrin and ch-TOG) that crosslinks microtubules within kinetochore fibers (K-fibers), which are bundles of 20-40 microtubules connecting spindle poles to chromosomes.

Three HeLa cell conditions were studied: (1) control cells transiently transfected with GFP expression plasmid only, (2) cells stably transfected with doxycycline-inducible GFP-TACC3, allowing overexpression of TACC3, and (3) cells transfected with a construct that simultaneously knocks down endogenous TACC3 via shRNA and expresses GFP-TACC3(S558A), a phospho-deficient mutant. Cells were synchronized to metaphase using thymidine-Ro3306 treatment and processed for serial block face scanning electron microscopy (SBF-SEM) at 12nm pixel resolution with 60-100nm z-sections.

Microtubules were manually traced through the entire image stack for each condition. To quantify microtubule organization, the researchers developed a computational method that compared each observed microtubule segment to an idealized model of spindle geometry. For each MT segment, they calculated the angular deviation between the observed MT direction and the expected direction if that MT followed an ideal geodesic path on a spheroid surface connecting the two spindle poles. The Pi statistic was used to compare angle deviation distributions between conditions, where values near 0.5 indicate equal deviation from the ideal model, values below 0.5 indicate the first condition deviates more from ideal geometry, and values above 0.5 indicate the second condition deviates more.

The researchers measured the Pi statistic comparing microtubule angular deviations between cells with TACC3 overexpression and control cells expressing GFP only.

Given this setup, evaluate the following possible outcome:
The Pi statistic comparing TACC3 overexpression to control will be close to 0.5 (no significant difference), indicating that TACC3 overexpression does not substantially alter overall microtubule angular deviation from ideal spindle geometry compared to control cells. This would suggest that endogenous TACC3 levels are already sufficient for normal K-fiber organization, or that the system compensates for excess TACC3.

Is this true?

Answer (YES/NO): NO